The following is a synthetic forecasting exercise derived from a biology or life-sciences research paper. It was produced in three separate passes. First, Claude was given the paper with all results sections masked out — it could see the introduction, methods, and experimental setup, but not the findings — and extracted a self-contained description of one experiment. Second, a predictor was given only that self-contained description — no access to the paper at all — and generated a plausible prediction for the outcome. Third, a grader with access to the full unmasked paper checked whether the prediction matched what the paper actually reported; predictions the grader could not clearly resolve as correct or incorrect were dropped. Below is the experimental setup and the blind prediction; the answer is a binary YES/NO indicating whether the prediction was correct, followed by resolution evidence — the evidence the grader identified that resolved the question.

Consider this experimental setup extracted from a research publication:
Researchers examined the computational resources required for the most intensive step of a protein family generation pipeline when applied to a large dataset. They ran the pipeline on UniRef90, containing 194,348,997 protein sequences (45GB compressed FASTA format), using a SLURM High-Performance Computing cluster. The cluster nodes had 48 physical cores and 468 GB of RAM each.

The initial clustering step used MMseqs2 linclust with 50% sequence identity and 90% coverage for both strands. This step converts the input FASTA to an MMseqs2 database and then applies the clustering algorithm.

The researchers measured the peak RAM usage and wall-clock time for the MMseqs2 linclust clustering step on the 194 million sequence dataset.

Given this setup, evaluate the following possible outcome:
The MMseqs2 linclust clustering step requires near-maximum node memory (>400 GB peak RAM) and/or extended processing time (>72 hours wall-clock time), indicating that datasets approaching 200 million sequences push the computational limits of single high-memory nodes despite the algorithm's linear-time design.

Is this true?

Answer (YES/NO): NO